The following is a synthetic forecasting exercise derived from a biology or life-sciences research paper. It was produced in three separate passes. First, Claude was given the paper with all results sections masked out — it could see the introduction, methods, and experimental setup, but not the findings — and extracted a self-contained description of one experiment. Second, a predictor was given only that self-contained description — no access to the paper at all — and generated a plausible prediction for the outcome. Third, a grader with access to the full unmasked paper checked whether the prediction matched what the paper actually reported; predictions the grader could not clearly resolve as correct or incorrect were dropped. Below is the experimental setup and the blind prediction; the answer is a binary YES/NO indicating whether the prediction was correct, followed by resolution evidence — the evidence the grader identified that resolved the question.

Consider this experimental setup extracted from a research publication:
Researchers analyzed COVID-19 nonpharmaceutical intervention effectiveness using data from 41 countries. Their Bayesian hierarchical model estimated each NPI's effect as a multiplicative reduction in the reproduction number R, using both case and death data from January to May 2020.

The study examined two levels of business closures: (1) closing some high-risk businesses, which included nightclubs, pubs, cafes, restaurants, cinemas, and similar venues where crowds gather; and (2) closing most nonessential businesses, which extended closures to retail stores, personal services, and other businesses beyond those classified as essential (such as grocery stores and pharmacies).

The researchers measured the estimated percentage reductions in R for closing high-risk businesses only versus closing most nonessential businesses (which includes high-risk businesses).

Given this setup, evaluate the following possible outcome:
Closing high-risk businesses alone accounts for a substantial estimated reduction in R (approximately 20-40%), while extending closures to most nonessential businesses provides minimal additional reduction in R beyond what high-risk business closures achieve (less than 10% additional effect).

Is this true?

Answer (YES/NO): YES